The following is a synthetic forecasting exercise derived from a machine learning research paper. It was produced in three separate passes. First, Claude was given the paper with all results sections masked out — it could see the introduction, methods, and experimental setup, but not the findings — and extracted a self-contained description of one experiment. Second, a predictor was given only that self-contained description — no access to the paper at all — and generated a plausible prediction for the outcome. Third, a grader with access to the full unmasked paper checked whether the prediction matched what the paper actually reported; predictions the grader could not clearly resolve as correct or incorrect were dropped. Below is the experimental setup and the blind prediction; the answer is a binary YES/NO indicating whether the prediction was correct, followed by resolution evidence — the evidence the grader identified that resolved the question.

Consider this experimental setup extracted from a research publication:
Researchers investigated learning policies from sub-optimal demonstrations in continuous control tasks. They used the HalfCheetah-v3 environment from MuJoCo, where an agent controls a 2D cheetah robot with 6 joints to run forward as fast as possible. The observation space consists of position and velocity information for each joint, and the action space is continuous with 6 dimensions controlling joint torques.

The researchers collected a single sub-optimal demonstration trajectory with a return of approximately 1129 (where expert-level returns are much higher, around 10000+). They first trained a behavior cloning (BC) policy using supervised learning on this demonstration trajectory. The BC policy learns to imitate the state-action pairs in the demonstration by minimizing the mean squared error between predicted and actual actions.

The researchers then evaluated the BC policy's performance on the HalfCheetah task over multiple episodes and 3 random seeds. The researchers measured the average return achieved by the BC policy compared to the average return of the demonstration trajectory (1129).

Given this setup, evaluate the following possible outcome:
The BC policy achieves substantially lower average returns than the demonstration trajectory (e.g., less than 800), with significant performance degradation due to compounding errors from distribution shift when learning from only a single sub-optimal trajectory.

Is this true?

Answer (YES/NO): YES